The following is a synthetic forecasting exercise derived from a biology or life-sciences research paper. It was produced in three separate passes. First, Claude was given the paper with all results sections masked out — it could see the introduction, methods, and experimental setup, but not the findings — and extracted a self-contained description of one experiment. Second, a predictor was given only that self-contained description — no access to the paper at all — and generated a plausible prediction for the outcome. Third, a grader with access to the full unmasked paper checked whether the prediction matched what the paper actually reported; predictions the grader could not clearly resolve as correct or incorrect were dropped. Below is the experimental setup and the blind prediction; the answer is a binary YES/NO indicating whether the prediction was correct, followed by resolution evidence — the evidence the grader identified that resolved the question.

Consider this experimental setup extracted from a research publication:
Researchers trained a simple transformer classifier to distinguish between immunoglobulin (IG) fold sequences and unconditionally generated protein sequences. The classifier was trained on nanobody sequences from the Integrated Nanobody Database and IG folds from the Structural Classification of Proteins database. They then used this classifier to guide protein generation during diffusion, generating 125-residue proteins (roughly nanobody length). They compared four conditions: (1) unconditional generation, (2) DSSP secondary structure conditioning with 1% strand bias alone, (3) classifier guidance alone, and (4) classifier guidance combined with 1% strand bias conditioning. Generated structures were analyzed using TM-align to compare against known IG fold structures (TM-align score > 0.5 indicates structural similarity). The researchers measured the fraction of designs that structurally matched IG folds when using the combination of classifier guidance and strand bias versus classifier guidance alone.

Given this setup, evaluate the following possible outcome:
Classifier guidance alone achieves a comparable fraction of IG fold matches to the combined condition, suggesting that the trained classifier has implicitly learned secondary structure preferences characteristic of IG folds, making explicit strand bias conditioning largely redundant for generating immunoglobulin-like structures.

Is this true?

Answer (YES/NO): NO